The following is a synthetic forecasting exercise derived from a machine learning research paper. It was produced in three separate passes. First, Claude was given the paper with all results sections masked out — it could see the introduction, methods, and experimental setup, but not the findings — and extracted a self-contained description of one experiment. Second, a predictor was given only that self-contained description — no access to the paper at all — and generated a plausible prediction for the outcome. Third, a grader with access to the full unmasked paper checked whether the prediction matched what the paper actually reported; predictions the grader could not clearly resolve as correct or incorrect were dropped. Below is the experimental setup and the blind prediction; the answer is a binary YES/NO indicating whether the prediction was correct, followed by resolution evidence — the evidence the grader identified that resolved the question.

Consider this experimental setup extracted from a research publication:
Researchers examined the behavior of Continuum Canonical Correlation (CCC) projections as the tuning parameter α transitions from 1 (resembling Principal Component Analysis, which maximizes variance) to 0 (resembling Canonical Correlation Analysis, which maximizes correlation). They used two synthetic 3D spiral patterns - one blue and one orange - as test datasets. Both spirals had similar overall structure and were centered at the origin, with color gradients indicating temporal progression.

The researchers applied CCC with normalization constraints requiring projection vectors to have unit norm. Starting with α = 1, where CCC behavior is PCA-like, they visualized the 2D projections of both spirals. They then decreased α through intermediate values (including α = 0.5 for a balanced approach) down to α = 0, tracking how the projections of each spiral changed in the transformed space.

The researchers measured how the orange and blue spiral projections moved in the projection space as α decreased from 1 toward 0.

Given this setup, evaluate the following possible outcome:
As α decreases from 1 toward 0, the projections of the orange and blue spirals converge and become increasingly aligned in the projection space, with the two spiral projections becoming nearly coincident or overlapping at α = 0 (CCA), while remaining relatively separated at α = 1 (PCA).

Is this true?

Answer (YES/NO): YES